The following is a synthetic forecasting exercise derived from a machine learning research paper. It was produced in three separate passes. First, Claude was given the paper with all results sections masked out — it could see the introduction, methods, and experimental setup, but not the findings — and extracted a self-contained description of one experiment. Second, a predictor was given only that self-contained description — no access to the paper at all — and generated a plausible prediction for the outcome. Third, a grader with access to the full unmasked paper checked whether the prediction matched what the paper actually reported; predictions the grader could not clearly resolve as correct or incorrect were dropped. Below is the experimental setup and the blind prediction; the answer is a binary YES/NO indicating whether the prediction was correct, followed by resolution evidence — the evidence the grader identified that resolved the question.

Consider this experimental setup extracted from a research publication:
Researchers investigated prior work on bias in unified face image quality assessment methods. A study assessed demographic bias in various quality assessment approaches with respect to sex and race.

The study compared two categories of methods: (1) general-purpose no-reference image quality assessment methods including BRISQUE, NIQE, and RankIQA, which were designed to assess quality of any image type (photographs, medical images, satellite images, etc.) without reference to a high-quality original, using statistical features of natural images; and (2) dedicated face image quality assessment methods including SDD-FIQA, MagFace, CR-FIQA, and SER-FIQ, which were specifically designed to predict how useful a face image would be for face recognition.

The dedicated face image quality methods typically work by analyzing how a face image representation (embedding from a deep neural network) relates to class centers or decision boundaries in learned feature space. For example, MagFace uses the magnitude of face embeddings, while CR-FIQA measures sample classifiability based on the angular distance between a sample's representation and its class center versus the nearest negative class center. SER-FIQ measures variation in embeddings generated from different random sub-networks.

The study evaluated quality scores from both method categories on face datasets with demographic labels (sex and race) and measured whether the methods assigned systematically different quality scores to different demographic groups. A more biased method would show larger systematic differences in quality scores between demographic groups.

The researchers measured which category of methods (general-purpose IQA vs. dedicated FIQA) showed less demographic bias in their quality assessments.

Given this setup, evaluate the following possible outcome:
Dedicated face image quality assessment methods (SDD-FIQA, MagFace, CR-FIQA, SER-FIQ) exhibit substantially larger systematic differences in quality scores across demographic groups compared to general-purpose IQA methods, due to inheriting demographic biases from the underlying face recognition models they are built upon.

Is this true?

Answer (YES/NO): YES